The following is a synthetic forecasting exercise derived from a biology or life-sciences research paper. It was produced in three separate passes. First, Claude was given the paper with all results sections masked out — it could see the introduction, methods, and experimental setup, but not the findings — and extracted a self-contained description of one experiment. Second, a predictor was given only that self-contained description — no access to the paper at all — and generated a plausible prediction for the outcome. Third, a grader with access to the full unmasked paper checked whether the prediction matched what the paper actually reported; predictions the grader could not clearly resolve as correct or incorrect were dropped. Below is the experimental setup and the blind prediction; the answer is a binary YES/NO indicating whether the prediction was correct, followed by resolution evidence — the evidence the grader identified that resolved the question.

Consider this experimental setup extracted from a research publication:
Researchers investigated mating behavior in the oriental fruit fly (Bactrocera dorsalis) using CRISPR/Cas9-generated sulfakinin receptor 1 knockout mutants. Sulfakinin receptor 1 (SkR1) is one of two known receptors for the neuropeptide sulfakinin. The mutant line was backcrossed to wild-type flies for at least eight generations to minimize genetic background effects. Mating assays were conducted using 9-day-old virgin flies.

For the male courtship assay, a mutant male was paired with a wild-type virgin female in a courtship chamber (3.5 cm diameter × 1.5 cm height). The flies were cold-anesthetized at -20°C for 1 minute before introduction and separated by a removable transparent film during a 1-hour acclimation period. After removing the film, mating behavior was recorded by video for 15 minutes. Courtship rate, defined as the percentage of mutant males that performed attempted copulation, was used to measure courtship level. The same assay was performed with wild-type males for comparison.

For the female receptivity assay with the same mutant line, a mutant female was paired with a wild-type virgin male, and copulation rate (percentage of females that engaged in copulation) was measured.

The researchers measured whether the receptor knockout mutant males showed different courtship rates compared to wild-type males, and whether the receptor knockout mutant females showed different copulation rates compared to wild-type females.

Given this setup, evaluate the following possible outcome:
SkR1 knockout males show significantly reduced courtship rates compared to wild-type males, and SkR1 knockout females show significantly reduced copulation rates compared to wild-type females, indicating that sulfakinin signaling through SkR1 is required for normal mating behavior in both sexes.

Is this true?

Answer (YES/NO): NO